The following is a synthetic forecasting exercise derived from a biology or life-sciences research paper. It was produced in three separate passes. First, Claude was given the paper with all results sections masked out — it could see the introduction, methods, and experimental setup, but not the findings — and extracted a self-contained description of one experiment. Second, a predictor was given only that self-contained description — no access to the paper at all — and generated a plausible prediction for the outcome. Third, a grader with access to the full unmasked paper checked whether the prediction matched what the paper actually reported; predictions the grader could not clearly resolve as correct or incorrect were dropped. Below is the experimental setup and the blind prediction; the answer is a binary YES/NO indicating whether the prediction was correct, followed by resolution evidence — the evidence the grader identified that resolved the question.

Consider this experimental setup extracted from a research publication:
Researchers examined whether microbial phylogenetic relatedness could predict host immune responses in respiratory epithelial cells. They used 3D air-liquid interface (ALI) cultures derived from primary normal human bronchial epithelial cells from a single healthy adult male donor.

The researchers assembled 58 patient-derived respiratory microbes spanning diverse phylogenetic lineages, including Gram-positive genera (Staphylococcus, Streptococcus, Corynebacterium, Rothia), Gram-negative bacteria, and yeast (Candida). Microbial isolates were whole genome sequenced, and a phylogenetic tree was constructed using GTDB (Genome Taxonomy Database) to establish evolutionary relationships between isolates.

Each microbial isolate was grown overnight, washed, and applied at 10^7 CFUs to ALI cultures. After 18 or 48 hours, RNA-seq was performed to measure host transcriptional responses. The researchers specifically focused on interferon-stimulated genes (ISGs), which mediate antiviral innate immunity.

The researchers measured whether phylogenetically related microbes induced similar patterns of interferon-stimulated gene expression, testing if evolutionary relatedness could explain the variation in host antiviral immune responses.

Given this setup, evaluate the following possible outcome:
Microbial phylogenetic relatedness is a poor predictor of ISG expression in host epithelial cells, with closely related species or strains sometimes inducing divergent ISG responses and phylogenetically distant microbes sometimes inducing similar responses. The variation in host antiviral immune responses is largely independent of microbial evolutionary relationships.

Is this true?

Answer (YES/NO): YES